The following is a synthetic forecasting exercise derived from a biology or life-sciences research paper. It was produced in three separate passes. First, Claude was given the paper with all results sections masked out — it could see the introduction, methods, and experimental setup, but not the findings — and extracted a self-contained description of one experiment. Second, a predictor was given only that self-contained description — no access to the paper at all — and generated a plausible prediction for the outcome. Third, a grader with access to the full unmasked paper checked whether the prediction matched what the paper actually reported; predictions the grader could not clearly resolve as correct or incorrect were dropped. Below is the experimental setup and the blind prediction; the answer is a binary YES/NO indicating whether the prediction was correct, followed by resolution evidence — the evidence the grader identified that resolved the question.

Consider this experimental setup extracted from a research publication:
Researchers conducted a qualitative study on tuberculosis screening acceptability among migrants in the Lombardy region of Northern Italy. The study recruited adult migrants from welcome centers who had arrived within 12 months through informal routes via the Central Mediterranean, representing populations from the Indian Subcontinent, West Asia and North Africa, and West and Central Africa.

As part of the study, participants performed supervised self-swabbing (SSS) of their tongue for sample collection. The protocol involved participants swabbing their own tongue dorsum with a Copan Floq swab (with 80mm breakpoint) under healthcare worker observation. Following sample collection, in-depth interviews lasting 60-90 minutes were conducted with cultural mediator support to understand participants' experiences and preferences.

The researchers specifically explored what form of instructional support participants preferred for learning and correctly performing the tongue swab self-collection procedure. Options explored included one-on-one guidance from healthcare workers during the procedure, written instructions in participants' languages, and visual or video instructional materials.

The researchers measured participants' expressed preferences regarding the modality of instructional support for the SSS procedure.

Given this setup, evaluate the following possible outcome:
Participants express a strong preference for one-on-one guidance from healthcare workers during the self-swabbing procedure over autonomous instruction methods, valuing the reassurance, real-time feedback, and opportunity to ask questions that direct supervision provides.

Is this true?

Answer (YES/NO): NO